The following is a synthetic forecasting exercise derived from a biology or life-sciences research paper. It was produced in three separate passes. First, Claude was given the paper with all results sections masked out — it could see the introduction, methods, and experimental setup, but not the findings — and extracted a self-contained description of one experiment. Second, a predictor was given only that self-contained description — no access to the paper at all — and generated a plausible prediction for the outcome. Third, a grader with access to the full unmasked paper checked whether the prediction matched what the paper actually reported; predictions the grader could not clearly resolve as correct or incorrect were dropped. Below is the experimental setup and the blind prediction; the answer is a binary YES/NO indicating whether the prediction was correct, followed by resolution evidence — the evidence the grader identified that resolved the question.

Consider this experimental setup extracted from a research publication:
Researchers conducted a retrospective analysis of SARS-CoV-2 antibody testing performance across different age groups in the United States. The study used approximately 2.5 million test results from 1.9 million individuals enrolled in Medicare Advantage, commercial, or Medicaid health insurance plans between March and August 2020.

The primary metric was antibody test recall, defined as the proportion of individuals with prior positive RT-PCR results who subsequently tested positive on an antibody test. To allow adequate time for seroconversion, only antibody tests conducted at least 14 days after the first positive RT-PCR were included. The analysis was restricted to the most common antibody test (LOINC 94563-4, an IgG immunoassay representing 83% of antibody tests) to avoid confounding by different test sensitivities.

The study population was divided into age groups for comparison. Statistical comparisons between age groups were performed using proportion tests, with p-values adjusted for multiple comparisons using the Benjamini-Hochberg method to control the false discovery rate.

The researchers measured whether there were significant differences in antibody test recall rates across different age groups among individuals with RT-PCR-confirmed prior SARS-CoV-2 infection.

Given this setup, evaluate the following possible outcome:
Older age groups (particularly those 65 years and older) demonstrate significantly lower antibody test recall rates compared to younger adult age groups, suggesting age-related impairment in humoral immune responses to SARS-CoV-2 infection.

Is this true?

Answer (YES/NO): NO